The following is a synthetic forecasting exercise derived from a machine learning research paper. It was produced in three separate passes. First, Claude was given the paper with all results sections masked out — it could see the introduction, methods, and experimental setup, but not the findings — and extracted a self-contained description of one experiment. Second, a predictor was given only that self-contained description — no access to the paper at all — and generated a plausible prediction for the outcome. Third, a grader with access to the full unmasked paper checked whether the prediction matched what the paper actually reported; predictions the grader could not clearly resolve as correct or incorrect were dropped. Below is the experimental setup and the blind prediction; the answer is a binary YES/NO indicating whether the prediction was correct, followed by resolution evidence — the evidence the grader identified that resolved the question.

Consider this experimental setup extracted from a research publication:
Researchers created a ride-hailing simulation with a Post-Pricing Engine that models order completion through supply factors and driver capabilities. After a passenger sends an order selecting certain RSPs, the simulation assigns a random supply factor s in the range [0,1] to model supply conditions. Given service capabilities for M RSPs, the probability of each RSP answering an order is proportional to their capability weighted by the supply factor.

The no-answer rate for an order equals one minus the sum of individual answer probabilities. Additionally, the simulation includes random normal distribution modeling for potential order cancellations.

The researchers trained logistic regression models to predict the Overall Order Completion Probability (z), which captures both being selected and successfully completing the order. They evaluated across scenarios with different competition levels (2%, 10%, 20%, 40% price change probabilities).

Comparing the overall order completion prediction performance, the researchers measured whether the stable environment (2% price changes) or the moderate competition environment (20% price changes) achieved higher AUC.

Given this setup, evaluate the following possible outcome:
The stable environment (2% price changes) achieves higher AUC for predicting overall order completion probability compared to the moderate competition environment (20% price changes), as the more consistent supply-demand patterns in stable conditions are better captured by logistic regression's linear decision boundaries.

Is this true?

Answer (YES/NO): NO